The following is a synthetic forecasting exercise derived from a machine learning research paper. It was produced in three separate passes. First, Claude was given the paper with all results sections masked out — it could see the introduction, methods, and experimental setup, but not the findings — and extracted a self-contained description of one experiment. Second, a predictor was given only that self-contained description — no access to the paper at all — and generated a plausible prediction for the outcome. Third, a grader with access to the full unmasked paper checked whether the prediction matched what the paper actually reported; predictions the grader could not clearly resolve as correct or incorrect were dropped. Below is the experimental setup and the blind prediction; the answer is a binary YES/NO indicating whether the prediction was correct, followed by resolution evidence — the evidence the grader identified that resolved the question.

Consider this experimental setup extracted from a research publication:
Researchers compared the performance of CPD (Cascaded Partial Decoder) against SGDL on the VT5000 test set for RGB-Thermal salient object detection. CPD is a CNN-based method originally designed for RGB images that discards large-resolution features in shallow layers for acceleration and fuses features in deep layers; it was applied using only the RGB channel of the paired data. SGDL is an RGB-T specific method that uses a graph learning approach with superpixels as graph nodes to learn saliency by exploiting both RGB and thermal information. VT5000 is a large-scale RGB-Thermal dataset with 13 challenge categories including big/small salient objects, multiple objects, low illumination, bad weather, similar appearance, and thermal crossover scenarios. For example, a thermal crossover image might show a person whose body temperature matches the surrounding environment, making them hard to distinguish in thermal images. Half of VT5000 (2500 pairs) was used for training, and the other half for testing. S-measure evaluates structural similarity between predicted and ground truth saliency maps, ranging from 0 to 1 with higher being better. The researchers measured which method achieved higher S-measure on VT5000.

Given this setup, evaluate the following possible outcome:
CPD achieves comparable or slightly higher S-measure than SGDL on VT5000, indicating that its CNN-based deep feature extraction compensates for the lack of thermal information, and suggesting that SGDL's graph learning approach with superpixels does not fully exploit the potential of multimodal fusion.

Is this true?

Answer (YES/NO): NO